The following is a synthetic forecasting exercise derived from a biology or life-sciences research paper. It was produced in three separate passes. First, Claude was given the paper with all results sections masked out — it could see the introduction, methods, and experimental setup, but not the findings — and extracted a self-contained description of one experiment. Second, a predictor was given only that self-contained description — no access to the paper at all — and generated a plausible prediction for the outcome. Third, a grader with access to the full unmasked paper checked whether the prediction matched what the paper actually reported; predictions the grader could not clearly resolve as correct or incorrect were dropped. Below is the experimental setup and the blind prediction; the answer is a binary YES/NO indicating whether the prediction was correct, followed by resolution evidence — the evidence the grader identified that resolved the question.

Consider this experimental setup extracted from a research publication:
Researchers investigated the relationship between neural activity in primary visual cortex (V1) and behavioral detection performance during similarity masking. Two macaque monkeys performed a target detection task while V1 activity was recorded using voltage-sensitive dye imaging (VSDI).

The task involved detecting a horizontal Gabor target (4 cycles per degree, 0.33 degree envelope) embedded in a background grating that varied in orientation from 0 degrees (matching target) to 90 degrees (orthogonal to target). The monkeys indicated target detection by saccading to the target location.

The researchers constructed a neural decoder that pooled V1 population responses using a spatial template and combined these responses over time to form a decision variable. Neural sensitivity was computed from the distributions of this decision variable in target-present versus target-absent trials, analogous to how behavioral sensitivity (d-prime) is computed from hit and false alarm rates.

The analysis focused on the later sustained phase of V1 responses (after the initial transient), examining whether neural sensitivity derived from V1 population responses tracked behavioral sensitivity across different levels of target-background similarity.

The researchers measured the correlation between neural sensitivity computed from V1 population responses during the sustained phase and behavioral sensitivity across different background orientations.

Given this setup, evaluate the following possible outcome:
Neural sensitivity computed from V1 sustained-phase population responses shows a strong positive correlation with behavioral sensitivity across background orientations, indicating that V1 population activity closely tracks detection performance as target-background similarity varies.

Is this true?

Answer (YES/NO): NO